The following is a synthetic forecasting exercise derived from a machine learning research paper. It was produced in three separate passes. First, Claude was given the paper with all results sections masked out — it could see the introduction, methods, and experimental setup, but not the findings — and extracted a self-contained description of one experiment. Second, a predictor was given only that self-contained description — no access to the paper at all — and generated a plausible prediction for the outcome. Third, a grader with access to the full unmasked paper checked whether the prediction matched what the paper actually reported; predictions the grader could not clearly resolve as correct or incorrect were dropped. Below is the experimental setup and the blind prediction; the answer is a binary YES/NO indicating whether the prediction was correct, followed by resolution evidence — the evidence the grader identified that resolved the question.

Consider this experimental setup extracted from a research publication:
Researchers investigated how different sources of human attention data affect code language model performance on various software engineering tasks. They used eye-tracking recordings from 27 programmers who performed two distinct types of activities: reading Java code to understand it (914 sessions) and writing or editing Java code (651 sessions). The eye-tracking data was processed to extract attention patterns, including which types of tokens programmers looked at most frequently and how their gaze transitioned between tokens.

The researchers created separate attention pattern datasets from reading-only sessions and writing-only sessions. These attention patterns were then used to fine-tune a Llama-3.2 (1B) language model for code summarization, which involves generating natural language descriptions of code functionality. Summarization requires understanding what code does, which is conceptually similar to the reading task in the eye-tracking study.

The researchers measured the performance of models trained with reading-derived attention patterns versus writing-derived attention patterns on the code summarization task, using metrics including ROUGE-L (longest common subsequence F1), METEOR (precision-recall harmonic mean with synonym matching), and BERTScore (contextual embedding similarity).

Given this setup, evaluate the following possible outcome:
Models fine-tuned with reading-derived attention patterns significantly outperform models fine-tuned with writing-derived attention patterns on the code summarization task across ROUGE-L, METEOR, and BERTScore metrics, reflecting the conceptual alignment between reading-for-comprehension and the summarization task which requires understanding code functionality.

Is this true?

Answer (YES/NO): NO